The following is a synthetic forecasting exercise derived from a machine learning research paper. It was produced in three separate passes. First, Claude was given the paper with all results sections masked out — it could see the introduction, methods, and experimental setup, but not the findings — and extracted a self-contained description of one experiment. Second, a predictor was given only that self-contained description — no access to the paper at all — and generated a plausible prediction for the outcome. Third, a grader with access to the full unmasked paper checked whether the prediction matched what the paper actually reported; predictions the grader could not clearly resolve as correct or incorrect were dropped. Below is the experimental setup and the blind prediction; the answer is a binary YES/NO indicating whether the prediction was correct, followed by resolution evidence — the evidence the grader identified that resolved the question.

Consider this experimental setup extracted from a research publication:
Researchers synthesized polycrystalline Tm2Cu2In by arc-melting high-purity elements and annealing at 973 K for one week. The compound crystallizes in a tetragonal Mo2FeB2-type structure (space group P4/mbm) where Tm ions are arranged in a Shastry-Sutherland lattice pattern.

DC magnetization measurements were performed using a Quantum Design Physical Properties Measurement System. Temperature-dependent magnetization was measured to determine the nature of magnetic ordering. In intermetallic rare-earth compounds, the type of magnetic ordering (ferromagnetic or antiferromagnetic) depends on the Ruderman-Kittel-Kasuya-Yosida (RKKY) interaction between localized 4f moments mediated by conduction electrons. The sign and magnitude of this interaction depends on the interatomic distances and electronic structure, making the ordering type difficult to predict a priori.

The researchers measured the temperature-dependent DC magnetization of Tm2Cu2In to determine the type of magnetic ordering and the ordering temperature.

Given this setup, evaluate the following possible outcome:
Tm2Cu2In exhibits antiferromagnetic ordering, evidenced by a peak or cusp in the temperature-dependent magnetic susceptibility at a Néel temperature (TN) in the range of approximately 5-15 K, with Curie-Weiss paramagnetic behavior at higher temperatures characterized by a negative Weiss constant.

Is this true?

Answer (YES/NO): NO